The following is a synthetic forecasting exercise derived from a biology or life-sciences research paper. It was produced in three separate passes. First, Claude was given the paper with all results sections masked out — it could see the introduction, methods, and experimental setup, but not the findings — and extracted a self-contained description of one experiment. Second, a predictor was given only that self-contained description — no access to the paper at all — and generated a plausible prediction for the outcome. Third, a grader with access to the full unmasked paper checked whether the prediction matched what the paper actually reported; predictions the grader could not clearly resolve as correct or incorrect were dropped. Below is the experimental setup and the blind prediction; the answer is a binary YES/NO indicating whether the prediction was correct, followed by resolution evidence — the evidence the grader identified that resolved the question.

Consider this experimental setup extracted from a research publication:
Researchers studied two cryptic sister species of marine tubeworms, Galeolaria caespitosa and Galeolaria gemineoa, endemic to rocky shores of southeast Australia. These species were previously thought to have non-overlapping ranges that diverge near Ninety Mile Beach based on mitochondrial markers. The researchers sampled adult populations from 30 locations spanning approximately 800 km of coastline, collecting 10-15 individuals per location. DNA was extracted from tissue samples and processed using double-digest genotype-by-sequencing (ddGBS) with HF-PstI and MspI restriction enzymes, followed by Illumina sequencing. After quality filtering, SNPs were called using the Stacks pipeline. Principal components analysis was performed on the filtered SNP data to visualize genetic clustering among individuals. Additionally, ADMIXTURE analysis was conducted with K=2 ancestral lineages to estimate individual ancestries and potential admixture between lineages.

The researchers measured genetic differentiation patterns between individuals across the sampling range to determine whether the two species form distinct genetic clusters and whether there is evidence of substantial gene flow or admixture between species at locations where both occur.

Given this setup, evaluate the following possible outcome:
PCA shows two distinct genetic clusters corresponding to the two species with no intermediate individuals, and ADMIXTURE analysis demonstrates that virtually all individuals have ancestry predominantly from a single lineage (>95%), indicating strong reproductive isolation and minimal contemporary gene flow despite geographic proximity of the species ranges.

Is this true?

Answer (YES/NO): YES